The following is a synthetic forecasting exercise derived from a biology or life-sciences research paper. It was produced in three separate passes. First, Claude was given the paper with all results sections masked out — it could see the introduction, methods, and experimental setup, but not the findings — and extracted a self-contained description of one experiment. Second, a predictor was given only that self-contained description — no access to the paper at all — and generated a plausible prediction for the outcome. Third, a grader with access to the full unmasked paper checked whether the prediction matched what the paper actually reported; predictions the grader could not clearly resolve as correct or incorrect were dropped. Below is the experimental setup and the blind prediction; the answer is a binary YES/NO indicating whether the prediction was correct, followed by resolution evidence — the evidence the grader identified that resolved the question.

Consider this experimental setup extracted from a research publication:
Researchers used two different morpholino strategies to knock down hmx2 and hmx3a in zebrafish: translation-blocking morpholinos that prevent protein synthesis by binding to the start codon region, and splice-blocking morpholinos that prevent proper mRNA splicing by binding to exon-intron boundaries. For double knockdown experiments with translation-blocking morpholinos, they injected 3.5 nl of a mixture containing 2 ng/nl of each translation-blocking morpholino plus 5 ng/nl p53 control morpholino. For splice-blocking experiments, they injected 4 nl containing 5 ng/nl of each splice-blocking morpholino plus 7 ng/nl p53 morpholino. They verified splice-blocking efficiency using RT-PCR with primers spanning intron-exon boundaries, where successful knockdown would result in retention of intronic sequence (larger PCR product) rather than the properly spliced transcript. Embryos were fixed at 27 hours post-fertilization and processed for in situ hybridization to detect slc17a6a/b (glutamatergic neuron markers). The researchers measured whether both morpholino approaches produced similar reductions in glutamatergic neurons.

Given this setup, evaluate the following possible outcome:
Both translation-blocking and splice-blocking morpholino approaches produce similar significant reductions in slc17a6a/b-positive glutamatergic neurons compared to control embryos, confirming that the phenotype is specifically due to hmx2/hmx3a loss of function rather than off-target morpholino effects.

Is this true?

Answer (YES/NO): NO